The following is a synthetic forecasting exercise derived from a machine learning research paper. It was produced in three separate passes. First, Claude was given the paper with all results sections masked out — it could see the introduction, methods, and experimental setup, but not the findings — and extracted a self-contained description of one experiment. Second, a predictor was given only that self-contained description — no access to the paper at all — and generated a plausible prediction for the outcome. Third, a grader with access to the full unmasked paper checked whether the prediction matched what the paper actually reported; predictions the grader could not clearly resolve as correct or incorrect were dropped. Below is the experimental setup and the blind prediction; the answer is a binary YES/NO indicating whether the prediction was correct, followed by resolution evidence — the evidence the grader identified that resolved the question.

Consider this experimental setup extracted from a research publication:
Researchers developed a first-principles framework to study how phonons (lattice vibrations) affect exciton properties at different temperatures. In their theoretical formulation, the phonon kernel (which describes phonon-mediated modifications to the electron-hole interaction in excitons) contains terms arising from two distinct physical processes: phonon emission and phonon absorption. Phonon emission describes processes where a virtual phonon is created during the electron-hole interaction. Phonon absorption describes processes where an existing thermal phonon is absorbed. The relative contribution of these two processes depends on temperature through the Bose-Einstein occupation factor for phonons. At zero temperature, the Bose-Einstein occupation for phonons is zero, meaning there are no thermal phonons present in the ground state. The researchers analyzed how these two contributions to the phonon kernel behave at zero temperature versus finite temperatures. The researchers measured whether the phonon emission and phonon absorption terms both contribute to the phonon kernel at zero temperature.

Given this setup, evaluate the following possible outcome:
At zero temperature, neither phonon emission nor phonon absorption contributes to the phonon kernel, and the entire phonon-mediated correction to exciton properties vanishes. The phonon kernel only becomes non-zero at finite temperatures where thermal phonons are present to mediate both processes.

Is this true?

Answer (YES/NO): NO